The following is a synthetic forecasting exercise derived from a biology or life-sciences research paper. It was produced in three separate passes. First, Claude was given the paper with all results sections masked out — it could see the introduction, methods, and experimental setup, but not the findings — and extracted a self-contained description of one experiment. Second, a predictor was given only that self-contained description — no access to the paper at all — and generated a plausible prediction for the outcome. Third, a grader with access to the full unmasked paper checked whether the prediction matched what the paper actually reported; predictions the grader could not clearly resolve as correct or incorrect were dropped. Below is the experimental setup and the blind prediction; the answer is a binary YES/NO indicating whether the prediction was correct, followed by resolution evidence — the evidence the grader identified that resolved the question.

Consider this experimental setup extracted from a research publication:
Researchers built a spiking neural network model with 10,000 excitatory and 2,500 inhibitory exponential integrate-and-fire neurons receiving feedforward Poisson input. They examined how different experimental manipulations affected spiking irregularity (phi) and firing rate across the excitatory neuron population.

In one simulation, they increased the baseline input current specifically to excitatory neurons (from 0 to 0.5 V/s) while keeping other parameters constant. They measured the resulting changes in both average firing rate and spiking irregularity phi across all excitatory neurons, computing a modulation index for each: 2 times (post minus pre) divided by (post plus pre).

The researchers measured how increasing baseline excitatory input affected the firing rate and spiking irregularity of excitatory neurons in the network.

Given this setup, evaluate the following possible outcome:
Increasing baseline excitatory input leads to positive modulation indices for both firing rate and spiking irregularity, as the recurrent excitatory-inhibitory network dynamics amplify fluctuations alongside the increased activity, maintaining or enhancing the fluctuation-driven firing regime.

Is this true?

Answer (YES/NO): NO